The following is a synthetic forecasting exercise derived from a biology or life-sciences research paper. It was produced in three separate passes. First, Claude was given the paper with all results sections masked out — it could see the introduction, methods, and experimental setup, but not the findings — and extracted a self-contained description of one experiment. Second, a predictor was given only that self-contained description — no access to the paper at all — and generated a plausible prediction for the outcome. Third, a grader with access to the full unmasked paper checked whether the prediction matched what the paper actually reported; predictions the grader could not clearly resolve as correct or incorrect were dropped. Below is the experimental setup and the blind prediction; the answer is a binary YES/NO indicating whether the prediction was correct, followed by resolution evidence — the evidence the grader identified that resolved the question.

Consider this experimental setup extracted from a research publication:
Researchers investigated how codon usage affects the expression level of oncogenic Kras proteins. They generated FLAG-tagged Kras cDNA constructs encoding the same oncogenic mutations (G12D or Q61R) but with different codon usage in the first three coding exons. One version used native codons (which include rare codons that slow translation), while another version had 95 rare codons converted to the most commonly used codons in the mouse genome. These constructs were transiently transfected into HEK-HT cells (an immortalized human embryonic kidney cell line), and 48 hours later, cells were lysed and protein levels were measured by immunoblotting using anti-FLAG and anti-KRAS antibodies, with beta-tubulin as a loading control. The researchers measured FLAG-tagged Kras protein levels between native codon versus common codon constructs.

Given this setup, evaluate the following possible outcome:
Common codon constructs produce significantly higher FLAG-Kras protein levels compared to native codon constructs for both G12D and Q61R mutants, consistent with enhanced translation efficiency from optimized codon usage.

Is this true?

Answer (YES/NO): YES